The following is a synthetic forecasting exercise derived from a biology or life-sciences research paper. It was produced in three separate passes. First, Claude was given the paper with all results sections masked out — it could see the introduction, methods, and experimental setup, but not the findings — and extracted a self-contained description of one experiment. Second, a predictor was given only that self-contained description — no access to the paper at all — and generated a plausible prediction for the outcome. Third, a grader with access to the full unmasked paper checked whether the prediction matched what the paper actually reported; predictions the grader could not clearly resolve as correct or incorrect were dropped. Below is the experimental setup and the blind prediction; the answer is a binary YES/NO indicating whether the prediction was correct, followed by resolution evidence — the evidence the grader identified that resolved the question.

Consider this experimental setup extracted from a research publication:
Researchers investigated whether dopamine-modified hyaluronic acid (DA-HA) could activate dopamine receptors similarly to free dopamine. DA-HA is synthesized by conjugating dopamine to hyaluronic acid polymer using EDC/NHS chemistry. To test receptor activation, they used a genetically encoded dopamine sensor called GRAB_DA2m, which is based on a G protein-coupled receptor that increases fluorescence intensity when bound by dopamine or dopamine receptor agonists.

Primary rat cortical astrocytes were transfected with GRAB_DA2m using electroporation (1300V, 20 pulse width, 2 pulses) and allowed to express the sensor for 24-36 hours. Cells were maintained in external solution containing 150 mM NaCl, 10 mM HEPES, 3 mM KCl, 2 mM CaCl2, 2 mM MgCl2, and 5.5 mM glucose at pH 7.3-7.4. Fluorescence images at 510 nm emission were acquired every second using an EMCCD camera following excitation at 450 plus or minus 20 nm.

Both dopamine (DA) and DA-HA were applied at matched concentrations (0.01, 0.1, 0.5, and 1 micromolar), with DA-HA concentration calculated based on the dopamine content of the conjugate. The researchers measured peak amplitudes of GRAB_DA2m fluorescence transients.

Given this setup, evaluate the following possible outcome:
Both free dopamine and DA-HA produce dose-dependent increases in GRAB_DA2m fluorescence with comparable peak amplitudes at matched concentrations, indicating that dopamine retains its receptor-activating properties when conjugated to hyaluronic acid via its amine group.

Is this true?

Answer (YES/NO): YES